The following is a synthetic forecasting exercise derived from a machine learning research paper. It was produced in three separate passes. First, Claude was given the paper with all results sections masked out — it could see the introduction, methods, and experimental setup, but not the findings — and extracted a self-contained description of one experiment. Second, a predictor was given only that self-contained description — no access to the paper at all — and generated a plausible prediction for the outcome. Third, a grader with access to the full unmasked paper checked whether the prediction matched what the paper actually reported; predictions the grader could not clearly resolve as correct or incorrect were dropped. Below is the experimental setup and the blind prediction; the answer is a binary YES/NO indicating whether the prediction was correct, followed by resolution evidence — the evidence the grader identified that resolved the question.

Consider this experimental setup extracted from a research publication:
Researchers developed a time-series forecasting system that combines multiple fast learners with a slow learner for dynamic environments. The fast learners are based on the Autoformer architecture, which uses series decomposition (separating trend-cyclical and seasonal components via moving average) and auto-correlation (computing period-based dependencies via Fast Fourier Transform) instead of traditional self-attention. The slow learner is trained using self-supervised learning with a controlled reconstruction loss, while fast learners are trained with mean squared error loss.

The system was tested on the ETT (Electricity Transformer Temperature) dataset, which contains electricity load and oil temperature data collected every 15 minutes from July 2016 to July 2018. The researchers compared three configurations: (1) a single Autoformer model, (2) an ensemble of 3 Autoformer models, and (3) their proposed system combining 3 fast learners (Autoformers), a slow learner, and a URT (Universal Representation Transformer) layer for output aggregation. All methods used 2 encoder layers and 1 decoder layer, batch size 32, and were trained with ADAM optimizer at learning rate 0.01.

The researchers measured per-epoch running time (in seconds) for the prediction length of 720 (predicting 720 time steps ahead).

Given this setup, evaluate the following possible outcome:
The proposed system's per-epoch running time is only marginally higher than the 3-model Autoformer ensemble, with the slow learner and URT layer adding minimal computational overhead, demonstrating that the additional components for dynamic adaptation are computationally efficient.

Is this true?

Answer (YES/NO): NO